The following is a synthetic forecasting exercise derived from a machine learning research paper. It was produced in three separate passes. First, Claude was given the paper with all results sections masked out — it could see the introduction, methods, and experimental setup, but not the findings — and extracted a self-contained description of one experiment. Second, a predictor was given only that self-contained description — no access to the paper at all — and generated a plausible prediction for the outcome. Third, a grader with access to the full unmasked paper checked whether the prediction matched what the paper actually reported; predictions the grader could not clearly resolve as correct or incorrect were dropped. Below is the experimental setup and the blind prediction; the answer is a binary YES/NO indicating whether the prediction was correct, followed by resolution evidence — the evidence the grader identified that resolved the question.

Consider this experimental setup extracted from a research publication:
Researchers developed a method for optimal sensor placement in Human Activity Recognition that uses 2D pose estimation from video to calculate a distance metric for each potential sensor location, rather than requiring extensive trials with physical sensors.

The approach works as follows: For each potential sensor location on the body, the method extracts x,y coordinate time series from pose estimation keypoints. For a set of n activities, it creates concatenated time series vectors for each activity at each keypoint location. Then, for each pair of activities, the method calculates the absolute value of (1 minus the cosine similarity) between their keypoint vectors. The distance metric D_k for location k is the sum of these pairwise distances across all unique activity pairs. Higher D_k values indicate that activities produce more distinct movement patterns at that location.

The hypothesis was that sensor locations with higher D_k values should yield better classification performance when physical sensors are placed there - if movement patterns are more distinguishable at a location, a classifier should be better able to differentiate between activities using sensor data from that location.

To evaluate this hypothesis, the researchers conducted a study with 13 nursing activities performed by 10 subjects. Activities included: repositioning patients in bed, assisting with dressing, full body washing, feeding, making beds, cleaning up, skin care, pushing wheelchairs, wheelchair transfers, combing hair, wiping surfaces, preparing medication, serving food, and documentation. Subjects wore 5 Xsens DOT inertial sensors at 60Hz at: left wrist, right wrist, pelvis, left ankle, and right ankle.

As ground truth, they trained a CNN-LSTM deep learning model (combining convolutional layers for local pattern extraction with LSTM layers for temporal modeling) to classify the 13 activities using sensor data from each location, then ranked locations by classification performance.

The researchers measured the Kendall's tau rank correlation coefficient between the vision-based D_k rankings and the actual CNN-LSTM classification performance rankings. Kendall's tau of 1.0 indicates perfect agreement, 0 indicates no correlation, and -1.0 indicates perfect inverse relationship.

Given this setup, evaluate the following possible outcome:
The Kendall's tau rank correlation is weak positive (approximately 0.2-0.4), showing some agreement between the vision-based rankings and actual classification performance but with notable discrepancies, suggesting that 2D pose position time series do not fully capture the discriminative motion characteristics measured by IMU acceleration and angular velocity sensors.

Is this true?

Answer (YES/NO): NO